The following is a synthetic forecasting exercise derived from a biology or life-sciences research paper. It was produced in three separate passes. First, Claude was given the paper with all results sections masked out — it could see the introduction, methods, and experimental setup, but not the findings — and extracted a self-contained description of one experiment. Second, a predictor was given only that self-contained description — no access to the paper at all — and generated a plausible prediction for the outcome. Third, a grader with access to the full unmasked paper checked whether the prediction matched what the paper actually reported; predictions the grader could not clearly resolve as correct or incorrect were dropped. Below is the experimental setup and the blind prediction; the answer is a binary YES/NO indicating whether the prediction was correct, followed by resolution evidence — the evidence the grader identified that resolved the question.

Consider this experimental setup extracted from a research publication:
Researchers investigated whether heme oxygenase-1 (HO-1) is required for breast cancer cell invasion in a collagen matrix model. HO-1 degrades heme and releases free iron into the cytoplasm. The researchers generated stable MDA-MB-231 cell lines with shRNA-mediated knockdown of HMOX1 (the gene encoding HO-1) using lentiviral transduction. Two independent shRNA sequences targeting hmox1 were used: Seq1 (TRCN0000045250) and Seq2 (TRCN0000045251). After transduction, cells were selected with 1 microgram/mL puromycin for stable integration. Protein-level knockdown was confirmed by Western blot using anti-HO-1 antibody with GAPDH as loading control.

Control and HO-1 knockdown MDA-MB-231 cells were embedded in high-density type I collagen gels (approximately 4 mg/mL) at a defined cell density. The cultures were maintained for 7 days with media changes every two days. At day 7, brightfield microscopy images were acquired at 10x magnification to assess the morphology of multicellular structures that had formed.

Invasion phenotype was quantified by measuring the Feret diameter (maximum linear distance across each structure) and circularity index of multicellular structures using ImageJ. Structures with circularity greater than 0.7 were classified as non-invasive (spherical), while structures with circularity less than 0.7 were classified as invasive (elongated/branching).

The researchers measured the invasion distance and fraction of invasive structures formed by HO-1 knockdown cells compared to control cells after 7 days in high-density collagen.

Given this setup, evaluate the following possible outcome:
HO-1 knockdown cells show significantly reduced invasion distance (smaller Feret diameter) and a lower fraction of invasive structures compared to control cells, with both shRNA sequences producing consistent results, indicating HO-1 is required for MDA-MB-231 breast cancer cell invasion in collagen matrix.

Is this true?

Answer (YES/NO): YES